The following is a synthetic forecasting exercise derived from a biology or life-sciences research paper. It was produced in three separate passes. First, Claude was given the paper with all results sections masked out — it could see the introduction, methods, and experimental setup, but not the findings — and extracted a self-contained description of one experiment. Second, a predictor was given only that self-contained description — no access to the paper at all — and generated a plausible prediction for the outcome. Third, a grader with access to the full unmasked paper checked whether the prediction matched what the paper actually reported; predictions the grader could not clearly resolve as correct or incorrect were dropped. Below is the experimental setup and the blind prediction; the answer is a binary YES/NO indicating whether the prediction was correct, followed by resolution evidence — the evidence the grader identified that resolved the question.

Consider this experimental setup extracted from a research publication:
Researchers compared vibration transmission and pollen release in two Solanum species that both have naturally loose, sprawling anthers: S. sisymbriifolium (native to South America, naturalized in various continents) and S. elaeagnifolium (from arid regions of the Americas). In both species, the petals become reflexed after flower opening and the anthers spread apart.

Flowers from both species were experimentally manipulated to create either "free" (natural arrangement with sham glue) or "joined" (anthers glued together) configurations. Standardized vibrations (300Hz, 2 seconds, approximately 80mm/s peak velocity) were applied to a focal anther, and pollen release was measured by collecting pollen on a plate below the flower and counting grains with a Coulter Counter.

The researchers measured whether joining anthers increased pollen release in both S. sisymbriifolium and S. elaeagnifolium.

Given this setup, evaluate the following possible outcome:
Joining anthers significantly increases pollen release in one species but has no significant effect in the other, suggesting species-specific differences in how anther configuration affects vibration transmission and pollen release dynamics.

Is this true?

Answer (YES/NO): NO